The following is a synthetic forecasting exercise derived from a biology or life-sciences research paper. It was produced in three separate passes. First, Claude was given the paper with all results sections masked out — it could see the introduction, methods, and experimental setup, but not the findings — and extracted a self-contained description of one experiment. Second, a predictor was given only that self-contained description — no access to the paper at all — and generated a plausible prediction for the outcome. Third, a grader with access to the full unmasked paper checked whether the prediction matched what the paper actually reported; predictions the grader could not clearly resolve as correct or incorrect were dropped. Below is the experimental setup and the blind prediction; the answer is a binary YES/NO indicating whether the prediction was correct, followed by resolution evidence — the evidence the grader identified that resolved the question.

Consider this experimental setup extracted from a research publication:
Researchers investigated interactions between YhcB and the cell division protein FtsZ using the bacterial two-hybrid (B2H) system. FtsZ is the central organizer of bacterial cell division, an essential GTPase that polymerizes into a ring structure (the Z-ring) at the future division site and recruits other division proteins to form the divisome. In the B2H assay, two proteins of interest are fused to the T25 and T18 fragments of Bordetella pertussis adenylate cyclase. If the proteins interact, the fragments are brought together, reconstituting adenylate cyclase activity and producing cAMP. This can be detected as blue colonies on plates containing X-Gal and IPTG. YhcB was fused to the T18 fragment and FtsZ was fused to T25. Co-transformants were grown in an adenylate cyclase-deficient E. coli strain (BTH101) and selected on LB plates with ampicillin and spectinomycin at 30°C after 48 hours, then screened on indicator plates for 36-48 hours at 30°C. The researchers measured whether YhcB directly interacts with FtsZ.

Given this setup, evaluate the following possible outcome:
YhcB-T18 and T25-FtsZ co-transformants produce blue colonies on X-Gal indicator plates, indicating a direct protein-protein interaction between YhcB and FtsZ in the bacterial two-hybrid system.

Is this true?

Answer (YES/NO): NO